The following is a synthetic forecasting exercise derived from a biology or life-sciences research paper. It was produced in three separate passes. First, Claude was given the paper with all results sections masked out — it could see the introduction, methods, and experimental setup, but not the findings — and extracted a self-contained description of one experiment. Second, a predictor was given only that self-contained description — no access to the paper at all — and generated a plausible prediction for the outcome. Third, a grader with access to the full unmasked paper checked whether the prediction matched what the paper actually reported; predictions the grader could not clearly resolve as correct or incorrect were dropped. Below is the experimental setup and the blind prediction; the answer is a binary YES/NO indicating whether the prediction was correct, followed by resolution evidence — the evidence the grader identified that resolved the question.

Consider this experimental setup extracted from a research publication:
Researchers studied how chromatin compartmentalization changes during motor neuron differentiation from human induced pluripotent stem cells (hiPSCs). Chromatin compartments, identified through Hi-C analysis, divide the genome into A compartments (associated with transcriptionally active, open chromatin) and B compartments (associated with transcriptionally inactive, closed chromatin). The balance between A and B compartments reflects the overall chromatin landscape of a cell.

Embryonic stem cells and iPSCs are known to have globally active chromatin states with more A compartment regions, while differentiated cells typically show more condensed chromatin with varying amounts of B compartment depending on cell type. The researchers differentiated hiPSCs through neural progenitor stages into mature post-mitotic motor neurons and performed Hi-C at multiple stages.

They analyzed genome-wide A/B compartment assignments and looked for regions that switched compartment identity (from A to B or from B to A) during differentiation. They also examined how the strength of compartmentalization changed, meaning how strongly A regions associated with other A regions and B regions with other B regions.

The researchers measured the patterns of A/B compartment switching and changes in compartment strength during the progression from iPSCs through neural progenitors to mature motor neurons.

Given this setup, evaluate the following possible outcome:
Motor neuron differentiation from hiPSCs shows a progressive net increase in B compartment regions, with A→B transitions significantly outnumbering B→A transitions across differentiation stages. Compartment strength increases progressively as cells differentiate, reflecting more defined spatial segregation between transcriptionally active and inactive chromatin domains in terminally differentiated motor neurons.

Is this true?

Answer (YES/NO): NO